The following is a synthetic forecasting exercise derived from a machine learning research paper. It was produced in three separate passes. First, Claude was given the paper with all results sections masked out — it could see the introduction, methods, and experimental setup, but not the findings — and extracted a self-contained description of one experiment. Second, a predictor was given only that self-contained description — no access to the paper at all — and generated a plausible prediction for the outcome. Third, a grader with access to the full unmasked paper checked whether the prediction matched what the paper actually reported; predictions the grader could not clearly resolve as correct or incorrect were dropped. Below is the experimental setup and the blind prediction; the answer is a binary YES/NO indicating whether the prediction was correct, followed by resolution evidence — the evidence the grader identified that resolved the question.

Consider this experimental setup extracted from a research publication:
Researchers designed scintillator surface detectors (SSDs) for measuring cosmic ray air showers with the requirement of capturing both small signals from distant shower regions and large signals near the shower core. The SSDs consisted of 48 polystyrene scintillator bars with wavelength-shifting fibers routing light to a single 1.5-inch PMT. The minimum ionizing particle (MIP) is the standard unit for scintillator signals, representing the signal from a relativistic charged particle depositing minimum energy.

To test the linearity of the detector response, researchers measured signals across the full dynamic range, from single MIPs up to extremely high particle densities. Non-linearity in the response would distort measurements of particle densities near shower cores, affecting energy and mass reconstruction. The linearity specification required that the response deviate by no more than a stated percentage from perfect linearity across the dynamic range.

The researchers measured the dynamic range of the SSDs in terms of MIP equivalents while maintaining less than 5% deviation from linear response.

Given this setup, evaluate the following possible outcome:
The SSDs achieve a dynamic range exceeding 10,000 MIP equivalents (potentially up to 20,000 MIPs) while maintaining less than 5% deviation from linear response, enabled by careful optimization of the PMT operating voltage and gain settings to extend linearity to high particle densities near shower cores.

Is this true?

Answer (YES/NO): YES